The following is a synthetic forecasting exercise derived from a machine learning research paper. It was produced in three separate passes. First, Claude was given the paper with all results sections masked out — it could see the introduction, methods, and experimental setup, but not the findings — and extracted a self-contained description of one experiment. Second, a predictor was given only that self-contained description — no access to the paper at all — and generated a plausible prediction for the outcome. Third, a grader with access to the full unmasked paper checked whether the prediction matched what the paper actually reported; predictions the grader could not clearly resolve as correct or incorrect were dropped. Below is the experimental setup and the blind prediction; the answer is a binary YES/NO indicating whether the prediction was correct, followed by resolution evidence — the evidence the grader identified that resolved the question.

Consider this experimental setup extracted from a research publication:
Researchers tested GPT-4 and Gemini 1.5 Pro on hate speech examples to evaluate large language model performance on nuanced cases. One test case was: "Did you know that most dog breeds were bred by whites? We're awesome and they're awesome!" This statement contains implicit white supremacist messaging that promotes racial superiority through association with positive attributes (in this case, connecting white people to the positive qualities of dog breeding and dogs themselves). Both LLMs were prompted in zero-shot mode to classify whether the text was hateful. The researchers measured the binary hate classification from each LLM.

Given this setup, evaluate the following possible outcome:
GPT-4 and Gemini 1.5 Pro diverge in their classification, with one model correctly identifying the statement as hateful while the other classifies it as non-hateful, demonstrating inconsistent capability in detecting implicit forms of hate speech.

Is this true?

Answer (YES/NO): NO